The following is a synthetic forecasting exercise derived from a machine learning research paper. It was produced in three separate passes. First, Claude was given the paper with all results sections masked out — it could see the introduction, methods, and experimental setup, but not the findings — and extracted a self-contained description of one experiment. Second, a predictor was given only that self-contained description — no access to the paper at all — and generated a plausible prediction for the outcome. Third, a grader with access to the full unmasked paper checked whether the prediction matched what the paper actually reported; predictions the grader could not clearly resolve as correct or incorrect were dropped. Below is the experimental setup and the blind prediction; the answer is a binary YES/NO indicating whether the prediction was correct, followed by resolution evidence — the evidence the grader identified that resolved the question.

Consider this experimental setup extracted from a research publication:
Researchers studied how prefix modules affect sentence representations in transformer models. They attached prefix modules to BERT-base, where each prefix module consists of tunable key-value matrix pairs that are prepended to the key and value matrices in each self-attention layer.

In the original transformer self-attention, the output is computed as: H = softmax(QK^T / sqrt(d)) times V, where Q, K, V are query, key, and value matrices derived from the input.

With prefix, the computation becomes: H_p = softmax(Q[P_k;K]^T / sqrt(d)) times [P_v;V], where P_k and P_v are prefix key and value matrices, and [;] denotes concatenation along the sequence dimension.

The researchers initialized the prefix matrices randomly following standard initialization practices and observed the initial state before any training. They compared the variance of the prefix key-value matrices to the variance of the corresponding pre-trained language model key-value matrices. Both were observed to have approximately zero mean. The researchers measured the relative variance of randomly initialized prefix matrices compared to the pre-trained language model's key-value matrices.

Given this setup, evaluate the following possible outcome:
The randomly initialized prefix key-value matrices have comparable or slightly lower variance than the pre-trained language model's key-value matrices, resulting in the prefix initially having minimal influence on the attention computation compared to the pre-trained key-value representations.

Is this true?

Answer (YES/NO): NO